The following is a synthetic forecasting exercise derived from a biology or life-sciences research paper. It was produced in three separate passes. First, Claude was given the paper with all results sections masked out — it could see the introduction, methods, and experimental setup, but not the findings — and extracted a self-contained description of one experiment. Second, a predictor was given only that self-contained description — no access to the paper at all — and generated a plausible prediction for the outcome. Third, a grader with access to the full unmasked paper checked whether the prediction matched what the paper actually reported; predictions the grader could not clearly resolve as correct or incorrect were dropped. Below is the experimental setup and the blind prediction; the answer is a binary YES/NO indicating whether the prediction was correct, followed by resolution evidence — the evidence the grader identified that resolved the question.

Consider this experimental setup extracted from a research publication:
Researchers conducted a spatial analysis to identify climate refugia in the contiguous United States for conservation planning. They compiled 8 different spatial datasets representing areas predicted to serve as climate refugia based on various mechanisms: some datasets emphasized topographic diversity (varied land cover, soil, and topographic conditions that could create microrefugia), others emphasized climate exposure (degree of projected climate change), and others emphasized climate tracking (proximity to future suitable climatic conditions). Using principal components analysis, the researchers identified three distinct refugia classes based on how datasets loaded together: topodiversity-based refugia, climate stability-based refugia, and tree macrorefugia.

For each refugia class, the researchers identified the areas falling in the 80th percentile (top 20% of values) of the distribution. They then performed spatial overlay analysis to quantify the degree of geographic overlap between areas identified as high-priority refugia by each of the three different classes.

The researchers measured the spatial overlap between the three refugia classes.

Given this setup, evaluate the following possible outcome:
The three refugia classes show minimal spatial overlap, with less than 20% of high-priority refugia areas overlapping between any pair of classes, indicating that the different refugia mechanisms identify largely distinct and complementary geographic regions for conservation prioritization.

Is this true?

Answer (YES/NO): YES